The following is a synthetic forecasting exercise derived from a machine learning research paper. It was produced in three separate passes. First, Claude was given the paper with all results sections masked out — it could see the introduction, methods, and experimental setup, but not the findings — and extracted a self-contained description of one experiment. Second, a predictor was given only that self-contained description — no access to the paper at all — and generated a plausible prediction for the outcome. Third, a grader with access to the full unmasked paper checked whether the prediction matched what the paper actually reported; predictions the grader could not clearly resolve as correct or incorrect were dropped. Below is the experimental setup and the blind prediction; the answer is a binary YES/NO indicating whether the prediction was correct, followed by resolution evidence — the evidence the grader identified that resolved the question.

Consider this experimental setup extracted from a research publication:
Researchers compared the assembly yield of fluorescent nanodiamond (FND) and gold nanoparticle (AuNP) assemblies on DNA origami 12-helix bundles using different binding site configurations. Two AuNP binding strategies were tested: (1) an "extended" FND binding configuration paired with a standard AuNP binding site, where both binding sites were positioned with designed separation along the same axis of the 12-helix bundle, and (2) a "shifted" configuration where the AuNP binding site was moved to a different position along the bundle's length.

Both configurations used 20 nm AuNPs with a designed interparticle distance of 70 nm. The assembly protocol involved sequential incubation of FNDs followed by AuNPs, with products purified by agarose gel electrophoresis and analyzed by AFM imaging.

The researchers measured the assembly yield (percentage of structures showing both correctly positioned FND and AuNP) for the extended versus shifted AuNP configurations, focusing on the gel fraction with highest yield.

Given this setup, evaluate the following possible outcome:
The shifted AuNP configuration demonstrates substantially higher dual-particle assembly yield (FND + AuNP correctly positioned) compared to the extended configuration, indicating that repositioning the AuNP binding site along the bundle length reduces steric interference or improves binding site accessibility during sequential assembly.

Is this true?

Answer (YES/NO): NO